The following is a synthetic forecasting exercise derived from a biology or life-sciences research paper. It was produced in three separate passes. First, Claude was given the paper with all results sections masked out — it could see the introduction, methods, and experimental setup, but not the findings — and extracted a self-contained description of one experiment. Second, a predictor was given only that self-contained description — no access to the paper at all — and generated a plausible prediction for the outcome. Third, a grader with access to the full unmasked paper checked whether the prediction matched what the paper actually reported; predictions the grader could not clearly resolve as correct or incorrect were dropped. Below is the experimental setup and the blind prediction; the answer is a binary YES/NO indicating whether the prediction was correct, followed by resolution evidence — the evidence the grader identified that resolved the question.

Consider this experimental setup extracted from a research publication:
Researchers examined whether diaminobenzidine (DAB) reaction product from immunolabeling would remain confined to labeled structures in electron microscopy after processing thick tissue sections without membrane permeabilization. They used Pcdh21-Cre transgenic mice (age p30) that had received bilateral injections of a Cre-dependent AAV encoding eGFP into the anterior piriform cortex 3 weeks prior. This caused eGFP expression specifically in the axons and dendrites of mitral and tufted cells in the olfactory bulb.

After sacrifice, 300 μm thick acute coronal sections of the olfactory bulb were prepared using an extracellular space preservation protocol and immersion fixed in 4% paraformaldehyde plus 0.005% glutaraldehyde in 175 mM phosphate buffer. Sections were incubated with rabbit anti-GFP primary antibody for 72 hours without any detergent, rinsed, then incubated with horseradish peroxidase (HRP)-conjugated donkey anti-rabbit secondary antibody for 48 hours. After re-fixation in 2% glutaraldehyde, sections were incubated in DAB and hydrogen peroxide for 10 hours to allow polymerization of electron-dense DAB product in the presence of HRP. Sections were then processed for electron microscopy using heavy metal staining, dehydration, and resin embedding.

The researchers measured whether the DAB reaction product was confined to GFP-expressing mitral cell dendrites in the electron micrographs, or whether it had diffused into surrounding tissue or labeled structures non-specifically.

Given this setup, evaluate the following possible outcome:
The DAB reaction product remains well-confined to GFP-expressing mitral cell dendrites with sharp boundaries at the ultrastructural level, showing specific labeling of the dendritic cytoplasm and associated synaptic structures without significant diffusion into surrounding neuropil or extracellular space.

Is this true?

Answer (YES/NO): YES